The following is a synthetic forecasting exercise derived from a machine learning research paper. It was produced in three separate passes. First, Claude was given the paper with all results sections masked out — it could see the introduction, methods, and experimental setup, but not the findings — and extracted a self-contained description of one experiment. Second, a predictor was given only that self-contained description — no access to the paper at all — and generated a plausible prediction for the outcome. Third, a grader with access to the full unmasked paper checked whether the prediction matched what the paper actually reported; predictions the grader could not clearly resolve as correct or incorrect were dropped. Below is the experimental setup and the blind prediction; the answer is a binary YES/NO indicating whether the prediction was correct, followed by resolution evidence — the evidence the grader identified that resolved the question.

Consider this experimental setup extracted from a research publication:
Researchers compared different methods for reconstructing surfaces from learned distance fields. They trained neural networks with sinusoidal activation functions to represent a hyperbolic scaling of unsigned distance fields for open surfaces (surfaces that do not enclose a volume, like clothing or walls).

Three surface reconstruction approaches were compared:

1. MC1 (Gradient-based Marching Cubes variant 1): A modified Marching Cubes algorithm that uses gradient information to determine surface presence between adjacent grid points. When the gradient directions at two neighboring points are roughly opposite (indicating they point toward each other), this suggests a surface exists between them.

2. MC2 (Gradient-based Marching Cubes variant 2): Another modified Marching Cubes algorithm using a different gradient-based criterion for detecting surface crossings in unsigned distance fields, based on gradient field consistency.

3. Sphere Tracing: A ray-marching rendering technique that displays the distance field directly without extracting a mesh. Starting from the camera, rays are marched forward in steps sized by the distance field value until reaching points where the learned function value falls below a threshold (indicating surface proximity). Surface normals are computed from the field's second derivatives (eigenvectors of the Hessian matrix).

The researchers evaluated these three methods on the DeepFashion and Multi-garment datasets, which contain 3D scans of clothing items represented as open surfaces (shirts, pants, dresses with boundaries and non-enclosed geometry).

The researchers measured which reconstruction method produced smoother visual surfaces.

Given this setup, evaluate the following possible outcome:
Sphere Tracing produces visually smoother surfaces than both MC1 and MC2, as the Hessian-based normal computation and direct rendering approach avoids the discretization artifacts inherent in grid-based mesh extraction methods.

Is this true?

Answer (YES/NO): YES